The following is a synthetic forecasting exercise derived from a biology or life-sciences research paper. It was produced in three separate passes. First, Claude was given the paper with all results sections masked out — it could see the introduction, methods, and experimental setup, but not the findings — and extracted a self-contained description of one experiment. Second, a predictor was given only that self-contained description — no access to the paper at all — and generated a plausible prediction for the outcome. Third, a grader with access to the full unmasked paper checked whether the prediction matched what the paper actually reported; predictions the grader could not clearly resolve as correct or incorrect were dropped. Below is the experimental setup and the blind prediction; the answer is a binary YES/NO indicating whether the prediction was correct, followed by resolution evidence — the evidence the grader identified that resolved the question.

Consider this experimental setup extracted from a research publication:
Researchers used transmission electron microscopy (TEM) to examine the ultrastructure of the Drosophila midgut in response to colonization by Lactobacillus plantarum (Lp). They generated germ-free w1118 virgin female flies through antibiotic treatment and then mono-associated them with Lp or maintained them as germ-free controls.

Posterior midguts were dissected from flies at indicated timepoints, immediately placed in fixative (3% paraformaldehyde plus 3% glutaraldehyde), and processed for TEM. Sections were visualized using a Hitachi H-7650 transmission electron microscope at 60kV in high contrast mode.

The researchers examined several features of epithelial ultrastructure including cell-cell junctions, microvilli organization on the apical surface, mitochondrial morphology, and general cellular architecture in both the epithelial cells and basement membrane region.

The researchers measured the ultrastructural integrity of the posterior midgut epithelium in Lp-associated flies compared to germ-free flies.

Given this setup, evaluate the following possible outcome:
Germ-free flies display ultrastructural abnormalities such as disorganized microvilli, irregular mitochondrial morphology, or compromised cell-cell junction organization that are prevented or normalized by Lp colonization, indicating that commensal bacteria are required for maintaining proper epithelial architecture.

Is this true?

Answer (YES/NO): NO